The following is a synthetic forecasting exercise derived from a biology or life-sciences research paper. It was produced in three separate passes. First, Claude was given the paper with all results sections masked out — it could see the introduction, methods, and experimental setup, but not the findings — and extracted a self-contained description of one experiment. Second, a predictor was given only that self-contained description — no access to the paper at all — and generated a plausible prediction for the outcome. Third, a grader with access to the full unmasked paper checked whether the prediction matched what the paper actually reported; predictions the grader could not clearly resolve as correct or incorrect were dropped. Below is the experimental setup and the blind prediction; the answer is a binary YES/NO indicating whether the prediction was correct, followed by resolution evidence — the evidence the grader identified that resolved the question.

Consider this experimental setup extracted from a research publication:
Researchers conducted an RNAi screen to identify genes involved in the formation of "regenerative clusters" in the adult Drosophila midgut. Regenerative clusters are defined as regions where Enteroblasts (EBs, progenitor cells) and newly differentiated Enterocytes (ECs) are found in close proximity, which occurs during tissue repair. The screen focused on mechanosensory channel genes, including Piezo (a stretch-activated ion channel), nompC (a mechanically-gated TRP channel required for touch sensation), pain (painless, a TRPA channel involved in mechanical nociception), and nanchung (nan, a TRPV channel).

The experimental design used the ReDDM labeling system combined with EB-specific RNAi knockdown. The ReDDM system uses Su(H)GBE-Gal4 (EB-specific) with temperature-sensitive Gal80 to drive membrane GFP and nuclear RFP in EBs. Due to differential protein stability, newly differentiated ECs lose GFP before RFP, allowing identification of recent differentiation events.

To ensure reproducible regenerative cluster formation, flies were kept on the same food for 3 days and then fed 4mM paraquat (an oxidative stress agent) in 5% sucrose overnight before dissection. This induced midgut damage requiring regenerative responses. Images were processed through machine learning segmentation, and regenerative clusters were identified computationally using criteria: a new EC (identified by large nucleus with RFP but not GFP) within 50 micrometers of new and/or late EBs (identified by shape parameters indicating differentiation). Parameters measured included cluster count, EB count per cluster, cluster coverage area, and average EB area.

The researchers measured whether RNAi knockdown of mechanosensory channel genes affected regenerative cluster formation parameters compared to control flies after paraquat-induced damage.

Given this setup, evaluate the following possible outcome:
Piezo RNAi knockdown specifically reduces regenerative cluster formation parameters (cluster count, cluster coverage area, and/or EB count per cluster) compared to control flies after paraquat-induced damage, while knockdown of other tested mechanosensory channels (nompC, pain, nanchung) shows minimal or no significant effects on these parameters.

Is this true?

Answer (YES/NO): NO